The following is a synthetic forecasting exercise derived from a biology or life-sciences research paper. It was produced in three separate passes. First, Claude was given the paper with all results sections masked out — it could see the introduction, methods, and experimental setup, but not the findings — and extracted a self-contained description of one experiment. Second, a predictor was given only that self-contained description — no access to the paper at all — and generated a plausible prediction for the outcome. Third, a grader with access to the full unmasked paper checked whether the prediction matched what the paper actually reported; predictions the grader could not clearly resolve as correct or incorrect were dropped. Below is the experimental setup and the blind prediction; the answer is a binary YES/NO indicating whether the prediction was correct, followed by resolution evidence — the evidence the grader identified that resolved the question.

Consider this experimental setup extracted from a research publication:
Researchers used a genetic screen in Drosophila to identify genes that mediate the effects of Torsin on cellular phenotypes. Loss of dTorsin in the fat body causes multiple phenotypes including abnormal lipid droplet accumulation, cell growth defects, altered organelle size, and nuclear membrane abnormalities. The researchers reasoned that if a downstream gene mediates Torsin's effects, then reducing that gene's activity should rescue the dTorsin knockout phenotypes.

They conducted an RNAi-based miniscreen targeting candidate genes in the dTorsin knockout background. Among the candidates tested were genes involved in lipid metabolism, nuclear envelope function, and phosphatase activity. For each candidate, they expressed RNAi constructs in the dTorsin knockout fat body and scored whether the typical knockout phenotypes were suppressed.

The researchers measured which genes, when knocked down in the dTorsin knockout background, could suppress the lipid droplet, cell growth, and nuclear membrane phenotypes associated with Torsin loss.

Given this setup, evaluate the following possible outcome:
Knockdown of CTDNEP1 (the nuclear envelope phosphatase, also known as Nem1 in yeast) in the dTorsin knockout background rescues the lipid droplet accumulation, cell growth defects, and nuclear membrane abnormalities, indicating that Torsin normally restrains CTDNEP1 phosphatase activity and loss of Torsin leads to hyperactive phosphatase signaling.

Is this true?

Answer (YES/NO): YES